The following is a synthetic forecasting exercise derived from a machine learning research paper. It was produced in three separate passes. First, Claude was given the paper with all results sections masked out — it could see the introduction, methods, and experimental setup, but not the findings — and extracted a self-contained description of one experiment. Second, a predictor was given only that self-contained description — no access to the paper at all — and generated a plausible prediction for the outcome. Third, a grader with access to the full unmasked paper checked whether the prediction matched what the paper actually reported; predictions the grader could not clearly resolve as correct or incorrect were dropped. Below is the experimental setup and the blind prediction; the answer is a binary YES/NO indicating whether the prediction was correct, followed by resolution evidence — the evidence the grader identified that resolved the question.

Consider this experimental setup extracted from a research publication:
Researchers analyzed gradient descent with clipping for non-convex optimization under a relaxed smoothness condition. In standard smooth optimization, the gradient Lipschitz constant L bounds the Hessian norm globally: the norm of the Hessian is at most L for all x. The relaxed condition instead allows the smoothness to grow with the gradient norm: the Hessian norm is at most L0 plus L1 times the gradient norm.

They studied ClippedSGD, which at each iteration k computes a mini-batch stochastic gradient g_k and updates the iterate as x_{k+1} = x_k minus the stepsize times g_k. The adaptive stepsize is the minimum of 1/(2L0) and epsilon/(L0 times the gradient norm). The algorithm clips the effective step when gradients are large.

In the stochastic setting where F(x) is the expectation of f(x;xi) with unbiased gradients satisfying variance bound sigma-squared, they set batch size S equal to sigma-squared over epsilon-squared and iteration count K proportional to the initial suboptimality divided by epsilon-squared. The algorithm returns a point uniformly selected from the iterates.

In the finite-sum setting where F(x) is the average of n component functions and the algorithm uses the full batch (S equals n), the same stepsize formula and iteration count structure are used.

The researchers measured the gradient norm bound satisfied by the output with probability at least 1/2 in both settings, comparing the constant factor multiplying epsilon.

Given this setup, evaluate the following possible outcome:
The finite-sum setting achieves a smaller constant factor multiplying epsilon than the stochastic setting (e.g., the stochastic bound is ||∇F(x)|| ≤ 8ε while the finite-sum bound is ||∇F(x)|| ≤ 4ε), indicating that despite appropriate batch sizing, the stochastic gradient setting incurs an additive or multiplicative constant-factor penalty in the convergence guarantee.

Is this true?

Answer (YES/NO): YES